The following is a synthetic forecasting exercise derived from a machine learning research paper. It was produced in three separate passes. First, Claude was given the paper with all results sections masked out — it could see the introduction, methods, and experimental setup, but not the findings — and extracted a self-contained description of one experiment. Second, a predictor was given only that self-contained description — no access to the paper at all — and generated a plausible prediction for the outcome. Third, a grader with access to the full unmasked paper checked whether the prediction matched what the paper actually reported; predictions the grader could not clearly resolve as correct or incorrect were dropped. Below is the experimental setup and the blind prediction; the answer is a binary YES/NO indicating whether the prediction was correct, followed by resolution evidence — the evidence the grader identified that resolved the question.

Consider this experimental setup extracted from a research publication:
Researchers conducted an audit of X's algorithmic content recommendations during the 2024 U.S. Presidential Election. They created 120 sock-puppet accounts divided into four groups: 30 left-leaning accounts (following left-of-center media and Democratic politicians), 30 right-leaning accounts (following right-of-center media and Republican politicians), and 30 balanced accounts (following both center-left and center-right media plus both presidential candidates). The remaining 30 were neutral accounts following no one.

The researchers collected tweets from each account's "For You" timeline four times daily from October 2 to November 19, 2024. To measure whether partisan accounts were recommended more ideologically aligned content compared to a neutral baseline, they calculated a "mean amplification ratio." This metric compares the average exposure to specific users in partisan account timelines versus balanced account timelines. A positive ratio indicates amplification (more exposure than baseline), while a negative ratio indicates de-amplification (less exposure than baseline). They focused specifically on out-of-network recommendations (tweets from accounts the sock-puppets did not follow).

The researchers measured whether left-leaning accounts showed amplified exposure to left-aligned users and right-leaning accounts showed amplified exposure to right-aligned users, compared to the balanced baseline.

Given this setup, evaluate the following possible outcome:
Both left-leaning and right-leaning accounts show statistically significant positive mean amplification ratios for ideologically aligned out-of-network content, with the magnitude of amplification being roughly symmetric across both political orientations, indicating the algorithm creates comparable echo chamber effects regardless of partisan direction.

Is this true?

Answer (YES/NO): NO